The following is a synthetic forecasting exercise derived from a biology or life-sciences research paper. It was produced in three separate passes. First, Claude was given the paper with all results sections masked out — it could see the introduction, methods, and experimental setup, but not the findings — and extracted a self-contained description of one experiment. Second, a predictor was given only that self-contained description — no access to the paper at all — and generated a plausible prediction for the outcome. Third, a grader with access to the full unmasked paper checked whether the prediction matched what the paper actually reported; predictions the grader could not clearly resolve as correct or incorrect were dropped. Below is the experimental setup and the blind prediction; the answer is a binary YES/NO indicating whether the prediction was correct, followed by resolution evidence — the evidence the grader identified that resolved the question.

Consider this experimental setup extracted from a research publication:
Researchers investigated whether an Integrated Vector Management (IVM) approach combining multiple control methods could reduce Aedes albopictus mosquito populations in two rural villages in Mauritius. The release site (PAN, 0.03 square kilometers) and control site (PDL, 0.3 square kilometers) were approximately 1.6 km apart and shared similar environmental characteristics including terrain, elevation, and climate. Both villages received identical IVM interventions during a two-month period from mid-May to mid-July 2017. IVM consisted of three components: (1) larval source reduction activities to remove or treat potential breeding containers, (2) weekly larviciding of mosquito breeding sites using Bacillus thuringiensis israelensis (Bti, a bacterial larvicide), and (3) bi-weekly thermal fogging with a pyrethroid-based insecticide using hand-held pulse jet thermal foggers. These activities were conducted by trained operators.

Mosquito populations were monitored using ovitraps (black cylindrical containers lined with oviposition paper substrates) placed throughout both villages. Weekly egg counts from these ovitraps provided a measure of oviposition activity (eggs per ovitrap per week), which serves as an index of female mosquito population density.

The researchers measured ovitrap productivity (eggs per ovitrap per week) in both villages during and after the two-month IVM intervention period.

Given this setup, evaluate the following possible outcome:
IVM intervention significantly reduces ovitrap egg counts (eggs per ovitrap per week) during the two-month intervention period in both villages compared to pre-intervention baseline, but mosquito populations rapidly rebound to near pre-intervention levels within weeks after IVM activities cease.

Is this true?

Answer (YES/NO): NO